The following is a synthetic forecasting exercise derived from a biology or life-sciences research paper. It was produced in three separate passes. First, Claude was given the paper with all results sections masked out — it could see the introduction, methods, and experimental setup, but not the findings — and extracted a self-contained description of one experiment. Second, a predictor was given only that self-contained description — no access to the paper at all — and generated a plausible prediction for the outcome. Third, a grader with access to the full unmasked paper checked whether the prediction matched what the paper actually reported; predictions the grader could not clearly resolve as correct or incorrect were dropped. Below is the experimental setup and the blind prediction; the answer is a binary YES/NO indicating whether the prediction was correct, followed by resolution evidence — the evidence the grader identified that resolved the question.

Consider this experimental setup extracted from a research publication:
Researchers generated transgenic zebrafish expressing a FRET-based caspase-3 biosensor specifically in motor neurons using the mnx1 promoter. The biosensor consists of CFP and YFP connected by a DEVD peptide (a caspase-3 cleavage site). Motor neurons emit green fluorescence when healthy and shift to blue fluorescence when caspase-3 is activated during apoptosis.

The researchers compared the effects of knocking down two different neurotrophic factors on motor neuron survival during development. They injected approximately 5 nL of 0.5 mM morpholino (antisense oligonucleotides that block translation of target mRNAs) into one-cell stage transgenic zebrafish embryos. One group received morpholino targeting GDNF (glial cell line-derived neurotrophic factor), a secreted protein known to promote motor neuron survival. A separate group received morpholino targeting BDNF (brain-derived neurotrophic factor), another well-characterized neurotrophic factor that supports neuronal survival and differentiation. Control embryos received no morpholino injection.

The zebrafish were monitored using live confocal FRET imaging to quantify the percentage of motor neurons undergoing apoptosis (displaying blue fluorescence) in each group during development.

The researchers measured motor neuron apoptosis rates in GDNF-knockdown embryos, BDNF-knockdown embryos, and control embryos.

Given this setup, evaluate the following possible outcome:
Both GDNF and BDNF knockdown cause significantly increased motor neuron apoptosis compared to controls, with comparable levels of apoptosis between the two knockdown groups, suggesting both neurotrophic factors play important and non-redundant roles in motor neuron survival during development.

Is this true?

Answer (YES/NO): NO